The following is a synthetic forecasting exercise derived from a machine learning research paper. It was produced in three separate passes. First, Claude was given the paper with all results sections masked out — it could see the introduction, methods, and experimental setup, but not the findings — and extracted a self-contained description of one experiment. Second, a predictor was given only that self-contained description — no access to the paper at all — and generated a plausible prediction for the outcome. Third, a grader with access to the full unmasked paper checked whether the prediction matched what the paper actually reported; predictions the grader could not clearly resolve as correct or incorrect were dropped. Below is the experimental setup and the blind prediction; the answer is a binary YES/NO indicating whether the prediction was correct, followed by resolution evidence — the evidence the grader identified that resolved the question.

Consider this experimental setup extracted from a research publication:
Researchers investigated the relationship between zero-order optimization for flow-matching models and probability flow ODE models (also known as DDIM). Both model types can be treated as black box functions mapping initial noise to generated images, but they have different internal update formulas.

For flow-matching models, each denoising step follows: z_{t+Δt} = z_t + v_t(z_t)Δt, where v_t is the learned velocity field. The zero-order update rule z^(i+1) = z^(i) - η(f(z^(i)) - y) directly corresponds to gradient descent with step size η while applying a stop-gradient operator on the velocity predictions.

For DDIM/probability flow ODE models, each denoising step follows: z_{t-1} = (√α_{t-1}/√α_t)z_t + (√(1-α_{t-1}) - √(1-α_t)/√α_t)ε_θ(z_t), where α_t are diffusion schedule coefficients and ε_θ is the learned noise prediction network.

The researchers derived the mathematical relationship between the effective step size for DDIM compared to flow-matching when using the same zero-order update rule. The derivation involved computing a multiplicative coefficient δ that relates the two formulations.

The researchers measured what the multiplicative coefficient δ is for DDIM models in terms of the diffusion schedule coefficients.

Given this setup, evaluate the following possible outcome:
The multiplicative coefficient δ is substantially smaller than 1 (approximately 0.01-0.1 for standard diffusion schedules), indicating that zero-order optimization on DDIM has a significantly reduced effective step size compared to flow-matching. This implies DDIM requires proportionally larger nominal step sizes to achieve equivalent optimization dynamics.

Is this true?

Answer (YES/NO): NO